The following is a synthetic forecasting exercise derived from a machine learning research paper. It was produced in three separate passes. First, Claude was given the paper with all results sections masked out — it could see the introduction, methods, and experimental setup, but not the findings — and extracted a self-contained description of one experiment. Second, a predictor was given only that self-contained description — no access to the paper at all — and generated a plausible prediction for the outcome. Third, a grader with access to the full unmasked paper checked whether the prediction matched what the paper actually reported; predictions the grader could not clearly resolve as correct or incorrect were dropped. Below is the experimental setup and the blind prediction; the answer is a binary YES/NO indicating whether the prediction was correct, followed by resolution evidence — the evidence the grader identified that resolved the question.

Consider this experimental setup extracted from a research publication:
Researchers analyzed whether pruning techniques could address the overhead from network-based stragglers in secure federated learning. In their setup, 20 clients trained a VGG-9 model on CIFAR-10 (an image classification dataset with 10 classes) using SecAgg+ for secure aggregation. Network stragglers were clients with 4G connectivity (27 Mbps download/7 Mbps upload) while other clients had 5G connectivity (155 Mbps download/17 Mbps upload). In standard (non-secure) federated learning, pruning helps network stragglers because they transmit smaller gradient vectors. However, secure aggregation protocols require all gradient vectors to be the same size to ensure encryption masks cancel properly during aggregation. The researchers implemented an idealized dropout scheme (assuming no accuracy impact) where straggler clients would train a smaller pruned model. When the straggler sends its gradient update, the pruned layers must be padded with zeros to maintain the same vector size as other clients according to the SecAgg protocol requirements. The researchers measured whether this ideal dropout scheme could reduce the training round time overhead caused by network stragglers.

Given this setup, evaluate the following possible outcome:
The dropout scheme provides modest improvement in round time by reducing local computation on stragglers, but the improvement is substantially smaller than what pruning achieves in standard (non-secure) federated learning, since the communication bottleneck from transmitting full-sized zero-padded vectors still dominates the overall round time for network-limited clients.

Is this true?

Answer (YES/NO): NO